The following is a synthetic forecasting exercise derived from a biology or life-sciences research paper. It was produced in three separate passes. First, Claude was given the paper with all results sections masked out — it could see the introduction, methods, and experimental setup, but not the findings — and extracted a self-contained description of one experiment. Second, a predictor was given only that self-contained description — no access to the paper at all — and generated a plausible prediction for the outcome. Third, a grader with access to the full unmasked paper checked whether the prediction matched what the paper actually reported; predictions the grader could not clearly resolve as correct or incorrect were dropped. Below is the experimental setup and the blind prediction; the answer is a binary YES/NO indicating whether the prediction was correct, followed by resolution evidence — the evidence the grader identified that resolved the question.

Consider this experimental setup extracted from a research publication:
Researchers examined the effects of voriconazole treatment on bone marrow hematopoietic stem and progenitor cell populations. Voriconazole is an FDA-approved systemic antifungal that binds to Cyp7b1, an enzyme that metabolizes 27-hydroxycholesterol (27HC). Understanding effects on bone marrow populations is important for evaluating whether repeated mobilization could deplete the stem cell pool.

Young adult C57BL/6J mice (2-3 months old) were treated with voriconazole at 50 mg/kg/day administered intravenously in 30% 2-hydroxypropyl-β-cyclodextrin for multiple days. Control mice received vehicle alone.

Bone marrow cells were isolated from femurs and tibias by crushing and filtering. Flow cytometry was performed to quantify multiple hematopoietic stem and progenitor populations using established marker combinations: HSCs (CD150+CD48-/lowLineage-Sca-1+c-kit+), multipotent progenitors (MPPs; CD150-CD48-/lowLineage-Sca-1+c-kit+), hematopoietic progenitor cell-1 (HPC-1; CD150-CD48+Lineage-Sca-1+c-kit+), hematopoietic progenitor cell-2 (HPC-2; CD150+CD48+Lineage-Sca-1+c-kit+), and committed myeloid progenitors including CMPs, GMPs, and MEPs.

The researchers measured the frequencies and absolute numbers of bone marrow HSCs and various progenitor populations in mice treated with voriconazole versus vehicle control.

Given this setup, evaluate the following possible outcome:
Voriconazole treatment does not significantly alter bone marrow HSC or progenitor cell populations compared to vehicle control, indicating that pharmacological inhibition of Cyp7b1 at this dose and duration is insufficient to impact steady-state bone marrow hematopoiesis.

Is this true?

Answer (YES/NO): YES